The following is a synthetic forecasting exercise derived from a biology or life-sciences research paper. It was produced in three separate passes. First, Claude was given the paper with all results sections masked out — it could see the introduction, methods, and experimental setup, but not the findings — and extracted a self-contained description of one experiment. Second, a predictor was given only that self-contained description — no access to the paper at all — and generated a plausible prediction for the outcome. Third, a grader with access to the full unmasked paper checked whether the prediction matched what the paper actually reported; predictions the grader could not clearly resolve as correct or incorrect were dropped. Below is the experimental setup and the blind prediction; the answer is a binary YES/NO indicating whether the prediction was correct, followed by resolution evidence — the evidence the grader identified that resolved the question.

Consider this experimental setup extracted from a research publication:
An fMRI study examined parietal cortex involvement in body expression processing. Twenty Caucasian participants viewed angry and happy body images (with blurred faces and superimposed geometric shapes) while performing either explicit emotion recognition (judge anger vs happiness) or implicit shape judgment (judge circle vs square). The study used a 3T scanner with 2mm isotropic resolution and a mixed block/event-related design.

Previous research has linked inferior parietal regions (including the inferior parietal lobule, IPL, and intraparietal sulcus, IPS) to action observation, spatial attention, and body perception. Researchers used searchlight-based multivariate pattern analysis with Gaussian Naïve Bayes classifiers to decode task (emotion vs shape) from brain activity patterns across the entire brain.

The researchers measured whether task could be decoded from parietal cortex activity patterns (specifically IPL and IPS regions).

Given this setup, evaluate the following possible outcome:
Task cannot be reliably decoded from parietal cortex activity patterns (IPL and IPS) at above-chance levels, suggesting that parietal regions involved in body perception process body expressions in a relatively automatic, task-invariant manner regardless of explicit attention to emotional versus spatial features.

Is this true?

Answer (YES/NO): NO